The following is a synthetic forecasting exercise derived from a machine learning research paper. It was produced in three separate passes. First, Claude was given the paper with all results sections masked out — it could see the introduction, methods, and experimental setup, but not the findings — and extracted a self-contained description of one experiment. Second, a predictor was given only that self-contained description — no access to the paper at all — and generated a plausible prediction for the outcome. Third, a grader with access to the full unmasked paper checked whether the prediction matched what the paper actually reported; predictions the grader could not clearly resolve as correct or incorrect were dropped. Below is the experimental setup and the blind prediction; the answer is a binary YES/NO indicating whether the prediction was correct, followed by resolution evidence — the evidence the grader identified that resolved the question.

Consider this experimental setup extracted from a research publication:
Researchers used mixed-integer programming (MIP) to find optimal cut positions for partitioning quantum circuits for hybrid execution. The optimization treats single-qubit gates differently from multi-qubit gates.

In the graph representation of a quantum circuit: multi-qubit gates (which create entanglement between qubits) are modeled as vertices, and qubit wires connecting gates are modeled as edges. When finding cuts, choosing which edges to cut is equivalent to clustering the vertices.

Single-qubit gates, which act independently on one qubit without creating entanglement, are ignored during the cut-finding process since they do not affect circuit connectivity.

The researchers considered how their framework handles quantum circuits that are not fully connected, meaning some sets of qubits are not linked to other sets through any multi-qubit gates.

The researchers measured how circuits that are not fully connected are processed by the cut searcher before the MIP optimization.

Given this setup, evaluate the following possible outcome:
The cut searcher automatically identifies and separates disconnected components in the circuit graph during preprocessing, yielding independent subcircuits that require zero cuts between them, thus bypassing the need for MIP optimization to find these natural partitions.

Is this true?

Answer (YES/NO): NO